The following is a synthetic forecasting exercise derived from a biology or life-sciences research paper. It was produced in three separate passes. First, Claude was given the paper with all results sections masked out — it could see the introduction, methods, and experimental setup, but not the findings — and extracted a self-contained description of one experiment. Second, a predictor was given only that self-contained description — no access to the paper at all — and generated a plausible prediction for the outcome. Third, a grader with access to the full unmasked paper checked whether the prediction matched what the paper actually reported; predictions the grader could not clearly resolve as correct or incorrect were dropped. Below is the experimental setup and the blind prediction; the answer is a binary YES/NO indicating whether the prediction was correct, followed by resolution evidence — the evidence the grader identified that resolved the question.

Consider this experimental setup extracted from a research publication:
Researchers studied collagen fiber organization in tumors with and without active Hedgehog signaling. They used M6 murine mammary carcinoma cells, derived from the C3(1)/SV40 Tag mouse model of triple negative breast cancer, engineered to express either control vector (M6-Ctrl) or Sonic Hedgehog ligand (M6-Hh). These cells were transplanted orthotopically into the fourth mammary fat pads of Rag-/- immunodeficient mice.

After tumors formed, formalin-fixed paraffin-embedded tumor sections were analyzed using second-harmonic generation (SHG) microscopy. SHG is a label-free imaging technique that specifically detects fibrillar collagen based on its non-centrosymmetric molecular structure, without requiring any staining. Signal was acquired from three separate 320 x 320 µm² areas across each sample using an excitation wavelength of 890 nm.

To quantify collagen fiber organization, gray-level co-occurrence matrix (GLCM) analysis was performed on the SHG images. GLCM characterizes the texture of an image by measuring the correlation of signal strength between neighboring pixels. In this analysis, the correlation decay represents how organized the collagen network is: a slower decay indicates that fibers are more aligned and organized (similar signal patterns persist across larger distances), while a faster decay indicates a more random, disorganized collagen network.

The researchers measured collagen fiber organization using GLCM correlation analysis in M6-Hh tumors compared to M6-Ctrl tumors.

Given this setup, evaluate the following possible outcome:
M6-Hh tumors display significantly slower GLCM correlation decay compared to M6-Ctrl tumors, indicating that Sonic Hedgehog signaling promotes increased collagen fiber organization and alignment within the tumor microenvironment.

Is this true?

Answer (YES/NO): YES